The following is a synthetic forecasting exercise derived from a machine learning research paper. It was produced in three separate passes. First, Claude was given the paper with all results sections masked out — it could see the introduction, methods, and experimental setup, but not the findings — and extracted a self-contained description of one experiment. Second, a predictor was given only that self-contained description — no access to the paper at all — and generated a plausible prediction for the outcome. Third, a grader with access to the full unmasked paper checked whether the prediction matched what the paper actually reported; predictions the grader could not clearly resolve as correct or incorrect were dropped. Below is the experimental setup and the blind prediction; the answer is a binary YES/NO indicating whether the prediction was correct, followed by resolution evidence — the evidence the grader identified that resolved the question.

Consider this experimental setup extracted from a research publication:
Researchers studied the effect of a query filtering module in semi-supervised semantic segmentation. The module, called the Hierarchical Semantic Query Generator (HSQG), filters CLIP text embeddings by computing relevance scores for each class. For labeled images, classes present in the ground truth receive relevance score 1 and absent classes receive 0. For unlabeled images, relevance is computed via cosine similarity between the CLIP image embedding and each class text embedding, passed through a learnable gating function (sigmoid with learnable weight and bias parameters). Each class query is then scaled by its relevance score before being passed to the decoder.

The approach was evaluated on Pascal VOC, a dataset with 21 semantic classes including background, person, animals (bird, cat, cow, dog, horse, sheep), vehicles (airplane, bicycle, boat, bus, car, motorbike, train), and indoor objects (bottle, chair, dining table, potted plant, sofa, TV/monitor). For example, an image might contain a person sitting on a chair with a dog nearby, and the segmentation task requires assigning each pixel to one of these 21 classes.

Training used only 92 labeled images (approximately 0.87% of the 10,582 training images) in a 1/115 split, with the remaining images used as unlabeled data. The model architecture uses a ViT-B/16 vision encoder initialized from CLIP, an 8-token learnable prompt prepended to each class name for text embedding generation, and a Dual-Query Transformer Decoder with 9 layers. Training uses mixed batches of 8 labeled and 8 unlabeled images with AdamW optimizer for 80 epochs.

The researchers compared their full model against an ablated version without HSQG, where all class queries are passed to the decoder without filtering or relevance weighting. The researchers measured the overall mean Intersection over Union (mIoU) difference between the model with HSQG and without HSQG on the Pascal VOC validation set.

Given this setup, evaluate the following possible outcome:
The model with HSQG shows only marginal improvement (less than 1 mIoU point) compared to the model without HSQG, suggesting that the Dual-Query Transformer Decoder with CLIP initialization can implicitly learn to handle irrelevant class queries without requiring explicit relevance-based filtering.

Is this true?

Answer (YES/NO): YES